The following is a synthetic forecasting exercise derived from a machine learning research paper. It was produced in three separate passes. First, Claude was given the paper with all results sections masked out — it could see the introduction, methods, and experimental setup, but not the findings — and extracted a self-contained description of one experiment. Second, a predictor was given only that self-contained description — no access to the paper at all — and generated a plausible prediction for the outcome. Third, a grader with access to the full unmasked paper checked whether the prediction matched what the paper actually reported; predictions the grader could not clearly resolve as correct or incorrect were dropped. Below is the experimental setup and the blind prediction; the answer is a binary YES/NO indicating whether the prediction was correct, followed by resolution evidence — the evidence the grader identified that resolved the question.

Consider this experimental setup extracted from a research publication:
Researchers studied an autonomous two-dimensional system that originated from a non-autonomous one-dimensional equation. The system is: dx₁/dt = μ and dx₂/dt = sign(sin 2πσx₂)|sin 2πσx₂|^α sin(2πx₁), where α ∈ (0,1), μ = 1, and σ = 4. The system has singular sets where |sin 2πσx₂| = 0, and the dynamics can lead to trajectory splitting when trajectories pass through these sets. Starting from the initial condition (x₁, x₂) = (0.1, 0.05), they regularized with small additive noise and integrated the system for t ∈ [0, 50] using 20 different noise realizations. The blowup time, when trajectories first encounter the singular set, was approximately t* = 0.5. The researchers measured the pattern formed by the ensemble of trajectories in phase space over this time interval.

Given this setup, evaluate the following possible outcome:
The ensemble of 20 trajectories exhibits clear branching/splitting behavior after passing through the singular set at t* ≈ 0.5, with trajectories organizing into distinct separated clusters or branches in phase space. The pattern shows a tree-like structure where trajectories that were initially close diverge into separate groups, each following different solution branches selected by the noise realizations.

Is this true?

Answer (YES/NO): NO